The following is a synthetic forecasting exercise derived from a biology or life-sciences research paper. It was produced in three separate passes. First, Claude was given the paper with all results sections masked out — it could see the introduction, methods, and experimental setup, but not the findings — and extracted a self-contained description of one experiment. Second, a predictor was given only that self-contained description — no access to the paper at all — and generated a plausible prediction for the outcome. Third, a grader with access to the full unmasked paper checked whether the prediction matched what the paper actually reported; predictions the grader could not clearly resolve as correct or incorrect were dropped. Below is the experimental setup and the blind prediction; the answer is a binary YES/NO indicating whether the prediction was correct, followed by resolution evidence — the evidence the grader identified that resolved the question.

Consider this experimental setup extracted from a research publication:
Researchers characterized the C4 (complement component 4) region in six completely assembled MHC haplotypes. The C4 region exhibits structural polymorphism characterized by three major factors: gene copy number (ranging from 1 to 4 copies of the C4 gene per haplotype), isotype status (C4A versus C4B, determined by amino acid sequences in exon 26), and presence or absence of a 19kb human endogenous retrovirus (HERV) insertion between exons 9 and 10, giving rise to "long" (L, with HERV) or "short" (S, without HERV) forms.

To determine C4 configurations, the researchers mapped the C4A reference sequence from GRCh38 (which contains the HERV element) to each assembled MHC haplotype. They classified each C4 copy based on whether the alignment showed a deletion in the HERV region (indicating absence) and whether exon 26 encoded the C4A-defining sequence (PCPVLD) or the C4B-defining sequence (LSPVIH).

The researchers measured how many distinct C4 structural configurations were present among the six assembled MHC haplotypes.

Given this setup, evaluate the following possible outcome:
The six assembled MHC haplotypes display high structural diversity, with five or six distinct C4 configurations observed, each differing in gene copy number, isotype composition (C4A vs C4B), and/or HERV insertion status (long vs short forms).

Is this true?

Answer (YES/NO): YES